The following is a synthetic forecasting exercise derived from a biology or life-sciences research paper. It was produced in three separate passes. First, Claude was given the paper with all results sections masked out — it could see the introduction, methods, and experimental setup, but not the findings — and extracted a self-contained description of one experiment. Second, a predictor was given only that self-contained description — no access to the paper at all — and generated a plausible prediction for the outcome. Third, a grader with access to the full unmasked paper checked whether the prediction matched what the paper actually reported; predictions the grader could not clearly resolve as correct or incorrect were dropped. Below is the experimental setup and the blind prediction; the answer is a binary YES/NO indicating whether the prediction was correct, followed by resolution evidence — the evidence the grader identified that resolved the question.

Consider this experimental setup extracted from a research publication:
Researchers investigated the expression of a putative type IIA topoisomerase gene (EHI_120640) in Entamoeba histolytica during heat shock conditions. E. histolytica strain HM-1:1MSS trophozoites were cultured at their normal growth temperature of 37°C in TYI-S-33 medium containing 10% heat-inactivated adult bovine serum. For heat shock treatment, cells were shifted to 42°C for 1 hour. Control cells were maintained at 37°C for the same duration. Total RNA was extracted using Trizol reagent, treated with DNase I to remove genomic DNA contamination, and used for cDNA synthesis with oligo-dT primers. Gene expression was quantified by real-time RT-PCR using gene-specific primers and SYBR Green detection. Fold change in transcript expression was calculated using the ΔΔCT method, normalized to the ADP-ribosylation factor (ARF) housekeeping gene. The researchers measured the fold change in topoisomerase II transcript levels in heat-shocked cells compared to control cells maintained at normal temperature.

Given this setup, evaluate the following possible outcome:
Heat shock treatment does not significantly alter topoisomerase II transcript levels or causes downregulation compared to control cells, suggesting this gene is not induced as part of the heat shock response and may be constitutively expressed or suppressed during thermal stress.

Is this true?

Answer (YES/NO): NO